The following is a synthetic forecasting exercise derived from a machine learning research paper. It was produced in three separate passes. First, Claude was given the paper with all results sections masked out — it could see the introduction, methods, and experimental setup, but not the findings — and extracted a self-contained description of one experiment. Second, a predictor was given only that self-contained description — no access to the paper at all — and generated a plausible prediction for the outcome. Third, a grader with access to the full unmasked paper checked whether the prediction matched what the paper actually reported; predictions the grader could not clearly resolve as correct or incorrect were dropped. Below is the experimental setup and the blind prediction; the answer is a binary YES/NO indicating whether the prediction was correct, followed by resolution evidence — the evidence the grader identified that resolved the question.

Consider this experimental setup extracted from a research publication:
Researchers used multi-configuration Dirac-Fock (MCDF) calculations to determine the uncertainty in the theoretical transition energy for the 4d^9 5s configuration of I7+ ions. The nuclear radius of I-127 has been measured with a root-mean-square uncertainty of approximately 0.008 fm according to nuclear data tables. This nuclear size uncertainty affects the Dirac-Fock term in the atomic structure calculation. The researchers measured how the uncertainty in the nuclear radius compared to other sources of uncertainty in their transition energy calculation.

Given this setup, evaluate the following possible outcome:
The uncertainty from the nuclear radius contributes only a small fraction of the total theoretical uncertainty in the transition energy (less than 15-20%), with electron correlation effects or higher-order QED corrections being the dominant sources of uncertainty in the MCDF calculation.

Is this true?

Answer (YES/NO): YES